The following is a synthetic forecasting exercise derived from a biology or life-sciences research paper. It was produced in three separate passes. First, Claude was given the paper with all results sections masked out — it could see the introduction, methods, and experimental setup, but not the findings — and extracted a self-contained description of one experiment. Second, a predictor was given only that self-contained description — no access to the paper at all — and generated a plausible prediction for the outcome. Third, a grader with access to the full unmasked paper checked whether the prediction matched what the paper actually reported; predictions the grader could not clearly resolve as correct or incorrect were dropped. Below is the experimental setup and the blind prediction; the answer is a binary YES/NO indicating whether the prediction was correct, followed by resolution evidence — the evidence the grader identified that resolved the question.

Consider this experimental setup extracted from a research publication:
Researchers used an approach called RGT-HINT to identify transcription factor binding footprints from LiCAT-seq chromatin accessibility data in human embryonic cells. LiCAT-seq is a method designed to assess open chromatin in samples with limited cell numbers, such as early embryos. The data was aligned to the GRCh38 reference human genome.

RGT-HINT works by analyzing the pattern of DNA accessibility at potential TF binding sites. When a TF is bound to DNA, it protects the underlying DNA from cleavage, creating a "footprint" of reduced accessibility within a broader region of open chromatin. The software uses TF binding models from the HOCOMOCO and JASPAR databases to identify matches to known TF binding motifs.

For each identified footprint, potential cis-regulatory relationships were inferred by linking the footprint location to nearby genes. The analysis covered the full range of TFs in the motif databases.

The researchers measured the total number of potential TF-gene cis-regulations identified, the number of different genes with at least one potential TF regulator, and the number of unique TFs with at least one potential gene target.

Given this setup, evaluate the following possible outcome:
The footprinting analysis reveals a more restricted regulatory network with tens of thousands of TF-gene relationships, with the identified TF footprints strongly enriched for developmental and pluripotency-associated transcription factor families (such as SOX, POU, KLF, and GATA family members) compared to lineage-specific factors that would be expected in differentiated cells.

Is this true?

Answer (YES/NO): NO